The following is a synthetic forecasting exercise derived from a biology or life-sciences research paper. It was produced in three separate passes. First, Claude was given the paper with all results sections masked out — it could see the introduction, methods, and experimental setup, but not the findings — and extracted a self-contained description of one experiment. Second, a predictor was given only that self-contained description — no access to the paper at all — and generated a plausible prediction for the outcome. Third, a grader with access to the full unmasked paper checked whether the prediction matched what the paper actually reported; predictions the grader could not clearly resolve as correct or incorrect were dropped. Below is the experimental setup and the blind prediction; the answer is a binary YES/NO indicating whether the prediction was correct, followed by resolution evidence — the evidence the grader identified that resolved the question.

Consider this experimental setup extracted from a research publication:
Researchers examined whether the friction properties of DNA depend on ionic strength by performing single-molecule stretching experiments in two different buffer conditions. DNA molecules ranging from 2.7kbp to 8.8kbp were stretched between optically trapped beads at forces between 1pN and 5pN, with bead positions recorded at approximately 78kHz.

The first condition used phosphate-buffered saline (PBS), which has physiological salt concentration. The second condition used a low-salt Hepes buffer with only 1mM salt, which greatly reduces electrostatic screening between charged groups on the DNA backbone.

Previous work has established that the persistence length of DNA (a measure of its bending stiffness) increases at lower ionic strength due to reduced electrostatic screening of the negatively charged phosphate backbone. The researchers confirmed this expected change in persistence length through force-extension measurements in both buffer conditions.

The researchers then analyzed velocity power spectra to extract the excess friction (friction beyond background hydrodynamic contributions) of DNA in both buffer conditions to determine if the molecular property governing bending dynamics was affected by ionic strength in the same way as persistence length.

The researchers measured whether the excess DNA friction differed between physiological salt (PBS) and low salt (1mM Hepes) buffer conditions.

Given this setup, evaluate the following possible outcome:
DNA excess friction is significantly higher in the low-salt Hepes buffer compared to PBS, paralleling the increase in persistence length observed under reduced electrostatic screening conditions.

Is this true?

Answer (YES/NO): NO